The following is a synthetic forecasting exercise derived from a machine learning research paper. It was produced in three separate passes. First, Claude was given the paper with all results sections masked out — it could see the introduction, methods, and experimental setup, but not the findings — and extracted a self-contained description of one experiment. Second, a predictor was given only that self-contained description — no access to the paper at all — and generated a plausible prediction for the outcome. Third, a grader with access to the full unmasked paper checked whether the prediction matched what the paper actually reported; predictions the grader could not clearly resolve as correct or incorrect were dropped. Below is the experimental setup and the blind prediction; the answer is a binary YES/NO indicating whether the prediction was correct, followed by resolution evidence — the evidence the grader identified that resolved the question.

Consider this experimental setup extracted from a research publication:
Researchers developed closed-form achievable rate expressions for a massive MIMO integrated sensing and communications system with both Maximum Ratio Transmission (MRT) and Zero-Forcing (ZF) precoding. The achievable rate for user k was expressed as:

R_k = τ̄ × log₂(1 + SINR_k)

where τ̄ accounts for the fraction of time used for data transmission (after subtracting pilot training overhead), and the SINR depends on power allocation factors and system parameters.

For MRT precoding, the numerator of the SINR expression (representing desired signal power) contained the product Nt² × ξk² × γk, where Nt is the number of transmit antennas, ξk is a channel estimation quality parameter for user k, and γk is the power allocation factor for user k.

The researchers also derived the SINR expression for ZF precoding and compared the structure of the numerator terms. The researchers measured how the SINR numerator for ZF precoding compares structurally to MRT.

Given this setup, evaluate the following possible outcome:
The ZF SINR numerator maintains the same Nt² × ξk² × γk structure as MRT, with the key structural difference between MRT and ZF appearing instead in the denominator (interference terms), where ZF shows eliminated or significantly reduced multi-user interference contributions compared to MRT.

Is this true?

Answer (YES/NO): NO